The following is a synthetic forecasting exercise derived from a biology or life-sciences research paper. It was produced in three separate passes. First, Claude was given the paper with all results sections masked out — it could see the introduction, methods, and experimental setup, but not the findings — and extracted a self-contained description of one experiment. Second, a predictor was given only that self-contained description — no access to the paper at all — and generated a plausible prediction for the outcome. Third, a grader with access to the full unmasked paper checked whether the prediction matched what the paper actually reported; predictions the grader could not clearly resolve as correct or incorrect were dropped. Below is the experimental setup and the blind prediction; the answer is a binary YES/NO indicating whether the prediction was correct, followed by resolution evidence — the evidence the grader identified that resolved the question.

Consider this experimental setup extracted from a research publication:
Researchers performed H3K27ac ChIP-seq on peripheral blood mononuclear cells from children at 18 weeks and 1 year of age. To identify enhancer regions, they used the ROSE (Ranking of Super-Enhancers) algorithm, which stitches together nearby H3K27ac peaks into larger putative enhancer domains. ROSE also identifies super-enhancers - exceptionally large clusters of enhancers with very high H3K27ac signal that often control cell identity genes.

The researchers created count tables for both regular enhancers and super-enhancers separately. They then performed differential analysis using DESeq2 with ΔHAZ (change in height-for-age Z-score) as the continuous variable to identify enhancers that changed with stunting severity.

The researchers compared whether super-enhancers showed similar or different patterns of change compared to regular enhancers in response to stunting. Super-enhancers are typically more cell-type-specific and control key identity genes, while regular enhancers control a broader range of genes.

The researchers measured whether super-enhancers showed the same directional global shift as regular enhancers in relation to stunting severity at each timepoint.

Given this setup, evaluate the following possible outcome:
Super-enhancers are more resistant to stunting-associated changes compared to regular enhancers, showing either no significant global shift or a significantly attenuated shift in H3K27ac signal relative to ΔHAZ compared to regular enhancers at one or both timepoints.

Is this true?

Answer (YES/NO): NO